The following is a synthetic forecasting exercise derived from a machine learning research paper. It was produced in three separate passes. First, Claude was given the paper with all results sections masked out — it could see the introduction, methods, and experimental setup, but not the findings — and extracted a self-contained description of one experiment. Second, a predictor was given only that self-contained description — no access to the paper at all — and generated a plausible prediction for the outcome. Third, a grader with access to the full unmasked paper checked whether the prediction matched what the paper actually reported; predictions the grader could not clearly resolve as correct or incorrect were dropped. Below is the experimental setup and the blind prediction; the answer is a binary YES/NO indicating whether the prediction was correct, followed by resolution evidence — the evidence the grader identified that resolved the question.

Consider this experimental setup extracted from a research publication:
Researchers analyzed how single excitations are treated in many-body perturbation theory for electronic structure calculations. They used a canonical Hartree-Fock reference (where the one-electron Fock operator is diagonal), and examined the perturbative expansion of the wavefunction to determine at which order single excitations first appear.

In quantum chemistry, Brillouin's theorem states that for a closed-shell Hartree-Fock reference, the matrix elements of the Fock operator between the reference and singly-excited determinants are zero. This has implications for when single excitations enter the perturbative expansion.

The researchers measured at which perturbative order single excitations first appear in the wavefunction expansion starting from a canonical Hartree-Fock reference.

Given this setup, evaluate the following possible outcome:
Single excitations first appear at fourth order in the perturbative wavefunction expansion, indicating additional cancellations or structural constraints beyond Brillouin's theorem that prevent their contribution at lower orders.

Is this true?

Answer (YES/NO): NO